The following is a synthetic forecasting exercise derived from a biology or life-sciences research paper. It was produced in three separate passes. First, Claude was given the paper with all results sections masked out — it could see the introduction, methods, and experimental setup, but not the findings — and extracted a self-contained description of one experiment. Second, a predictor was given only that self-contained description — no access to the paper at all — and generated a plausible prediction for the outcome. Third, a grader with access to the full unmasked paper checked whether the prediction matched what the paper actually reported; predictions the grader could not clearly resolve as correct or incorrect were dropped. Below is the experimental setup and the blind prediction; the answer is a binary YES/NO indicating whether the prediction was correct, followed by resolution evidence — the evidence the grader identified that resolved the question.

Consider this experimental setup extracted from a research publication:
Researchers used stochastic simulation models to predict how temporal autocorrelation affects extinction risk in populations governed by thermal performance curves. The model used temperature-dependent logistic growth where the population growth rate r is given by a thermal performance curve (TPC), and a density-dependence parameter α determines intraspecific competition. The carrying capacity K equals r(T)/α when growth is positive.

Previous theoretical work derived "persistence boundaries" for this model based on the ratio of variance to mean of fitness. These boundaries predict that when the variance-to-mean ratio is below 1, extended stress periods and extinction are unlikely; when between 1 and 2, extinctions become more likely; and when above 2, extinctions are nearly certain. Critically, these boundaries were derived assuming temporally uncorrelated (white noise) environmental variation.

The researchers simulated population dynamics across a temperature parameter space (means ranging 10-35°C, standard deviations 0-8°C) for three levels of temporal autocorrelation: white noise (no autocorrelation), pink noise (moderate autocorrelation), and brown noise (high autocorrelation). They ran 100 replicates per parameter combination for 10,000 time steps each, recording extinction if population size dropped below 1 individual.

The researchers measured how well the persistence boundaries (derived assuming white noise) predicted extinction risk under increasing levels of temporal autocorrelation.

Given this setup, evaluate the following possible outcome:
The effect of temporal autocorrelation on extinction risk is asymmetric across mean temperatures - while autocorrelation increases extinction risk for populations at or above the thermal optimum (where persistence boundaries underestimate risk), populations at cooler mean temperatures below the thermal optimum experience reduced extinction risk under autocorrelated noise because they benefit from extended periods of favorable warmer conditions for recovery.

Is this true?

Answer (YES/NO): NO